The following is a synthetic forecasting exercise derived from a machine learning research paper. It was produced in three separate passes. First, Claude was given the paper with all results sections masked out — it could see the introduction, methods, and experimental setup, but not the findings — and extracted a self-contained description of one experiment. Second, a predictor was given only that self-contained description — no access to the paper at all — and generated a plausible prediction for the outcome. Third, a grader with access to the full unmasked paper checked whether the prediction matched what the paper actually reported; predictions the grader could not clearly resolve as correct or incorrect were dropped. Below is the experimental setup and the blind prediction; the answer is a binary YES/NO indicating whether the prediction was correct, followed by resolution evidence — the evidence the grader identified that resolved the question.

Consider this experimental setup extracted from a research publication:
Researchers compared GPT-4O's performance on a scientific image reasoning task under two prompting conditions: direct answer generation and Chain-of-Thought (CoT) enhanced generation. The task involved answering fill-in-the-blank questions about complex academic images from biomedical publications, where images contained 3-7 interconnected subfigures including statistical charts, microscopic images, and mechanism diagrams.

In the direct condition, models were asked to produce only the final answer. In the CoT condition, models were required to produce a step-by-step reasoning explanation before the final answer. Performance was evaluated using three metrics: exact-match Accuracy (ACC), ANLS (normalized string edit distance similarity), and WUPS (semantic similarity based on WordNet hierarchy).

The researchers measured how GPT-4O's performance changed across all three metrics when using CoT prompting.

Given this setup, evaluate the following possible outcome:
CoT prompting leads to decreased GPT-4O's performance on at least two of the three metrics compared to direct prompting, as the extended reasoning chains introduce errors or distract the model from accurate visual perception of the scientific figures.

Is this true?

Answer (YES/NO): NO